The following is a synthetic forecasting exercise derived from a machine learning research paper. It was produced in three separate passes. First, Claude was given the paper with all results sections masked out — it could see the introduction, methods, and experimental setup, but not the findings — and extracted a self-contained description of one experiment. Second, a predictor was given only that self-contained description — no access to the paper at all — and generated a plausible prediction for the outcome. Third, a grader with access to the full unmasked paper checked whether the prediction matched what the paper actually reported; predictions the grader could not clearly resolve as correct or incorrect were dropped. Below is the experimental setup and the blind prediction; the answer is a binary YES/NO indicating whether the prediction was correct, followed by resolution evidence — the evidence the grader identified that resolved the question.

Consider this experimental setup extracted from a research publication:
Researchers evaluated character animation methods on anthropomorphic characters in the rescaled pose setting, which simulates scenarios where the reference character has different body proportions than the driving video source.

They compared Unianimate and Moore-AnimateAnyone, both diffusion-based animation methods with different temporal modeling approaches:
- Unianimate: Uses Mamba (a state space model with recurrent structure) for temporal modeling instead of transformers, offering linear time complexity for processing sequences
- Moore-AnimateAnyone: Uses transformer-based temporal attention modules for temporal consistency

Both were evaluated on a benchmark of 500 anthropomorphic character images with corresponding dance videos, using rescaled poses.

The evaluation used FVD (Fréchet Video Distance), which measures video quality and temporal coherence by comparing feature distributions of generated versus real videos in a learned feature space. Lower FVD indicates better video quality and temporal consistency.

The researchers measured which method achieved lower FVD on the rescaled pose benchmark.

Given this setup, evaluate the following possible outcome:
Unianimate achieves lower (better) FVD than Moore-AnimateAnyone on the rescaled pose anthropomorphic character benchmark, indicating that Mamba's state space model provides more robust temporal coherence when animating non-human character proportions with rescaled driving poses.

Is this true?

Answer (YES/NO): YES